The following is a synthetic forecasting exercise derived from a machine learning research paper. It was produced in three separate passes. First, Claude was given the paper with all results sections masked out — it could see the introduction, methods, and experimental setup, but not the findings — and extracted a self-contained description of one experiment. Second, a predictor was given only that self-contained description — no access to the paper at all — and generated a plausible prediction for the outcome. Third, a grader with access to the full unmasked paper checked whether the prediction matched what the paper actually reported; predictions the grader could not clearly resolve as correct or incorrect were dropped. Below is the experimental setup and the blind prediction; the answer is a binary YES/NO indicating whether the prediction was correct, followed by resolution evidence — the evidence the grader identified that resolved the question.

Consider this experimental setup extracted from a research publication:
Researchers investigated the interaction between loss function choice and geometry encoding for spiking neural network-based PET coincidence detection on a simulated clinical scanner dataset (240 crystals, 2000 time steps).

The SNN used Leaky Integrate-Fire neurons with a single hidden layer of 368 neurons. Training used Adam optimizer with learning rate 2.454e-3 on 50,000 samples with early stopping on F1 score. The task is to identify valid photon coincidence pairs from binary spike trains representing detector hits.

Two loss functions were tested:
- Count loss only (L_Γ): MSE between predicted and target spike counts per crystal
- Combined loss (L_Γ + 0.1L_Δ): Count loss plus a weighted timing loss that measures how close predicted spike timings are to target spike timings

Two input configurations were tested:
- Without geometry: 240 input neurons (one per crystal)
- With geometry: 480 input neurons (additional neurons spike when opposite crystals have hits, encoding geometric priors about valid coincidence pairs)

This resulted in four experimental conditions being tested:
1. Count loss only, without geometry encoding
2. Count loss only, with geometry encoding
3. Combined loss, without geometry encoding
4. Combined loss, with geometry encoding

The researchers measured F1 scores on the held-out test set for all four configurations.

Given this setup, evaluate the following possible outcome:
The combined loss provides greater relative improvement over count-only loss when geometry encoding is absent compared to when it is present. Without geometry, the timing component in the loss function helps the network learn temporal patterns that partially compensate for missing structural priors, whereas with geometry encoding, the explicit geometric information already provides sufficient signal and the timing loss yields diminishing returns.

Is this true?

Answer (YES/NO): YES